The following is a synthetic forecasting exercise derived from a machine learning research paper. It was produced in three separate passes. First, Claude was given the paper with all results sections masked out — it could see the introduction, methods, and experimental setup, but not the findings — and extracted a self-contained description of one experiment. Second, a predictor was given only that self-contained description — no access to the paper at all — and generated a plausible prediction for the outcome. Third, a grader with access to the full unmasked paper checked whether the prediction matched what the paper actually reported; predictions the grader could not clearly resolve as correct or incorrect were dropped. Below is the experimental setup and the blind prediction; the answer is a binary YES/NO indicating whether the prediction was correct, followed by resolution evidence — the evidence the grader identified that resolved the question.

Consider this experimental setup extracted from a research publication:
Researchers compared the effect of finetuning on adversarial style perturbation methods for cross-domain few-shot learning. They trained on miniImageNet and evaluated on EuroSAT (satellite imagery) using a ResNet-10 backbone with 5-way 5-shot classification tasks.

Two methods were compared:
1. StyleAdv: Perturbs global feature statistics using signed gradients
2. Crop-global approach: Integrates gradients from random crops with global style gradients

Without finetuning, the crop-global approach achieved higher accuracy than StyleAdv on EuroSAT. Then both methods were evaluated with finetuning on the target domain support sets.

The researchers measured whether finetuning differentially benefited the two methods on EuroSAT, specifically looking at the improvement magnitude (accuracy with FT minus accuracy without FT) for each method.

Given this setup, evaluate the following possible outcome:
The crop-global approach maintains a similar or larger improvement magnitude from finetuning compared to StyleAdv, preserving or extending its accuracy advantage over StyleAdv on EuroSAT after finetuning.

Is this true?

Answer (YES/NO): NO